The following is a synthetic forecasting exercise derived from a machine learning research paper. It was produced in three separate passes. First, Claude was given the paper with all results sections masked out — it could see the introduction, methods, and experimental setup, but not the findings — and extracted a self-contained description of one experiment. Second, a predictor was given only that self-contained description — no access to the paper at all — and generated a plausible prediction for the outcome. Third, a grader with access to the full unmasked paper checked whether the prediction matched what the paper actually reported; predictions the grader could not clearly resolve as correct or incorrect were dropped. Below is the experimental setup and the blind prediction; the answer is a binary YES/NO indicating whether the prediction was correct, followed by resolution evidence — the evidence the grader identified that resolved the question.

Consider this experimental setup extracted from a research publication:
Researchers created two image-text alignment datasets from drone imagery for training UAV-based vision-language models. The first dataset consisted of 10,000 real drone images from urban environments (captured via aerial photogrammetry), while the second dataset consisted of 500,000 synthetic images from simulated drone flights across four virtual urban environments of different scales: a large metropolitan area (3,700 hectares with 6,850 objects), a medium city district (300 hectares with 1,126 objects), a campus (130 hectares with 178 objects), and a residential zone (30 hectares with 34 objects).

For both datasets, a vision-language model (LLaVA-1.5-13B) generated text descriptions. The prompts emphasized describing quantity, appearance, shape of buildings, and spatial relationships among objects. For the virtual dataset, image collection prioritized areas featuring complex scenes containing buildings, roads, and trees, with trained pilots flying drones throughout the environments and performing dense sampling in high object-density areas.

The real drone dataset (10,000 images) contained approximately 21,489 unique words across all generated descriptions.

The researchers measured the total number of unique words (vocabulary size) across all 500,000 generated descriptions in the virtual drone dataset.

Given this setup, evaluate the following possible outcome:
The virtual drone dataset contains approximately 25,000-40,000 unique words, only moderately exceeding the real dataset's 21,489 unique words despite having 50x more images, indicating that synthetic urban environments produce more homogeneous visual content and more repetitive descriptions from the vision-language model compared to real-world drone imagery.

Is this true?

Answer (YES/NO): NO